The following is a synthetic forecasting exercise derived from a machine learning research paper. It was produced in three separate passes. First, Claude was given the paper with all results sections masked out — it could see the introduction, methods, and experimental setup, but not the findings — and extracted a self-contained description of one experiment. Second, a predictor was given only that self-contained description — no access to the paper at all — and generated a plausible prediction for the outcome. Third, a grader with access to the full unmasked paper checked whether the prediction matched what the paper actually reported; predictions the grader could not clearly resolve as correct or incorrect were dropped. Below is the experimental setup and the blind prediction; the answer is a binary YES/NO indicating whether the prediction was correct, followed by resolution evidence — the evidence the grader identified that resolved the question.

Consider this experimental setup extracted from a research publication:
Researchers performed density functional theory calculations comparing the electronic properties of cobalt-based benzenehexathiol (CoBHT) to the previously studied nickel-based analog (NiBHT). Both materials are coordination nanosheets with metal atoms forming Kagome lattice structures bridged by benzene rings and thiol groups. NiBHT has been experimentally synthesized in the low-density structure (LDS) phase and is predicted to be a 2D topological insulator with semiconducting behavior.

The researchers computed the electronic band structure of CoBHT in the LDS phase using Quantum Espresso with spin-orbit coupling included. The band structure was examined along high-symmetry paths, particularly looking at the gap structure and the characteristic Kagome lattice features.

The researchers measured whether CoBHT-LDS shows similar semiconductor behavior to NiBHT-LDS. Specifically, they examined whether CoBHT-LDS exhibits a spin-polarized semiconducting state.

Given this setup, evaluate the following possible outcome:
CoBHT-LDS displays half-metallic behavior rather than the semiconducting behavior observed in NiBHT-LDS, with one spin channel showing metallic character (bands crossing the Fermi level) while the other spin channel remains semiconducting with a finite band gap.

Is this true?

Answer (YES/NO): NO